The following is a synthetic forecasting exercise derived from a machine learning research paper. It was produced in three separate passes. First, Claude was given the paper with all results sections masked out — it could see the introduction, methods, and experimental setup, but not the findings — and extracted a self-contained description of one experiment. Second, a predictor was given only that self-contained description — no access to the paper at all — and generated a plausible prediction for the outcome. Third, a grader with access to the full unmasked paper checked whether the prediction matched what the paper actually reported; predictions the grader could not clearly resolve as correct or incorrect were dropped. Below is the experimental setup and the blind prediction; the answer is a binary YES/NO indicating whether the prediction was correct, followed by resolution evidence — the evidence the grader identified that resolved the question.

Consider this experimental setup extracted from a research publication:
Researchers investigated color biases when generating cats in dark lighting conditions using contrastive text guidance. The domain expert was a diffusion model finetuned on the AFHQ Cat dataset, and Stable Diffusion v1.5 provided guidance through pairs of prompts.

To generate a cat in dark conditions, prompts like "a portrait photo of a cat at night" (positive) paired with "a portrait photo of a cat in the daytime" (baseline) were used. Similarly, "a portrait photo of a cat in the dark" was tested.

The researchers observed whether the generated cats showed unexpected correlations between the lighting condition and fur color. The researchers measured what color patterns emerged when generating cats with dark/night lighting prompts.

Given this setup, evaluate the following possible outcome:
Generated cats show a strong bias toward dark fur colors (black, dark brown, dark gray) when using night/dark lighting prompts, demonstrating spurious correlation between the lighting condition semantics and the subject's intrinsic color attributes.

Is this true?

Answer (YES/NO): NO